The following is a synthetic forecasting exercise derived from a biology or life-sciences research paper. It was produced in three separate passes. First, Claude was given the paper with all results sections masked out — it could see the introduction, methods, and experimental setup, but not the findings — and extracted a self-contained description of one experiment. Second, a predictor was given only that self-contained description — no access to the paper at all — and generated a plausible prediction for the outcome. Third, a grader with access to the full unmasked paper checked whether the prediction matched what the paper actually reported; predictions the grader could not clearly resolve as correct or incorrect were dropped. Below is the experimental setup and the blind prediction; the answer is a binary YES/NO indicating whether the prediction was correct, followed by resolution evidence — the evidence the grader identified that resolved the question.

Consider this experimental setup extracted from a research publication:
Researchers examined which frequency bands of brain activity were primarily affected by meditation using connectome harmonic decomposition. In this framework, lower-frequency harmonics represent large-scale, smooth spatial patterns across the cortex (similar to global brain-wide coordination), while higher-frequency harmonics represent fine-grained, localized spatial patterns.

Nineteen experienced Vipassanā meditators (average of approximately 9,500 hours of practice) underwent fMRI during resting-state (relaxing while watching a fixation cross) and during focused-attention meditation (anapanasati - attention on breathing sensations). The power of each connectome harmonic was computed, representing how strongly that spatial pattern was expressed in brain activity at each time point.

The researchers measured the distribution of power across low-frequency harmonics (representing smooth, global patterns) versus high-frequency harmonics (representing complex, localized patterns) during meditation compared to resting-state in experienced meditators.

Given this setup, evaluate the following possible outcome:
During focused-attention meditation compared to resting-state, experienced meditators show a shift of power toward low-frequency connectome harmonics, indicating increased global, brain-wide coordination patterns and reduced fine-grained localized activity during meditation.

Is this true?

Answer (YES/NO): NO